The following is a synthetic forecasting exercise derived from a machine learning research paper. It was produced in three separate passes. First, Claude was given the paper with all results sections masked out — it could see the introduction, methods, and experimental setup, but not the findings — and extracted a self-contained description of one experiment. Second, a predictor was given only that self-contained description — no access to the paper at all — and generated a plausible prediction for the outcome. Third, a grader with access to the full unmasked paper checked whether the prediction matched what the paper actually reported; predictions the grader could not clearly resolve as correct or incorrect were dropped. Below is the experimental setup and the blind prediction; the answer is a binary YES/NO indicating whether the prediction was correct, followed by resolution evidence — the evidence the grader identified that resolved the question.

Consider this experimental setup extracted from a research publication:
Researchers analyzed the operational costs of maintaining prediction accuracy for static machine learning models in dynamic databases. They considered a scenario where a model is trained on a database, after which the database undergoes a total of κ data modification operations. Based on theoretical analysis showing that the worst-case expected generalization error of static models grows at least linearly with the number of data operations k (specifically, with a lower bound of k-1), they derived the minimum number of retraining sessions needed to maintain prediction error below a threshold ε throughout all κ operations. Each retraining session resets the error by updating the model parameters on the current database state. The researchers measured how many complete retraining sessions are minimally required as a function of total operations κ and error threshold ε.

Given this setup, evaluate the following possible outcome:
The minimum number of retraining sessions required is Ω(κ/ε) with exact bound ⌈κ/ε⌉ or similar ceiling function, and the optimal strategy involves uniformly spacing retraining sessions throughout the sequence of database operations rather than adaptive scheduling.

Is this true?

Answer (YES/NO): NO